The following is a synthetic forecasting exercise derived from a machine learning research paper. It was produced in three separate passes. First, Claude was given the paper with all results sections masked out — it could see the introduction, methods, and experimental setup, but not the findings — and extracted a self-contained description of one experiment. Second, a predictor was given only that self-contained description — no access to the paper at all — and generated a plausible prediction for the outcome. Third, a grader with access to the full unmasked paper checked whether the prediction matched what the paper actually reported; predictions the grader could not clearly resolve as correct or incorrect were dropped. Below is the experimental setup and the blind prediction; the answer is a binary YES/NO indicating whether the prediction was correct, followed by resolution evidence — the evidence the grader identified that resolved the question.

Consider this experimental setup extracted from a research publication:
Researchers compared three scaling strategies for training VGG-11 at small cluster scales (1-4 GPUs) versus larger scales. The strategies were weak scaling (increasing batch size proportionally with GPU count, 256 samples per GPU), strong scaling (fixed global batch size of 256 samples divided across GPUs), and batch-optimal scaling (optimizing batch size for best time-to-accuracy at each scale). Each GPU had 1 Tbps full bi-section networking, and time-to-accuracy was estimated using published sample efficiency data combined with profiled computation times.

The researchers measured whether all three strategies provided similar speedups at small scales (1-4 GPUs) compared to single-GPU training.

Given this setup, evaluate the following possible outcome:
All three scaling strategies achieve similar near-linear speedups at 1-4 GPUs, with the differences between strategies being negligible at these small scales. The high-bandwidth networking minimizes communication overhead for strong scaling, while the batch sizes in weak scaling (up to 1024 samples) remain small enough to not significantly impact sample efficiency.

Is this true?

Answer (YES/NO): YES